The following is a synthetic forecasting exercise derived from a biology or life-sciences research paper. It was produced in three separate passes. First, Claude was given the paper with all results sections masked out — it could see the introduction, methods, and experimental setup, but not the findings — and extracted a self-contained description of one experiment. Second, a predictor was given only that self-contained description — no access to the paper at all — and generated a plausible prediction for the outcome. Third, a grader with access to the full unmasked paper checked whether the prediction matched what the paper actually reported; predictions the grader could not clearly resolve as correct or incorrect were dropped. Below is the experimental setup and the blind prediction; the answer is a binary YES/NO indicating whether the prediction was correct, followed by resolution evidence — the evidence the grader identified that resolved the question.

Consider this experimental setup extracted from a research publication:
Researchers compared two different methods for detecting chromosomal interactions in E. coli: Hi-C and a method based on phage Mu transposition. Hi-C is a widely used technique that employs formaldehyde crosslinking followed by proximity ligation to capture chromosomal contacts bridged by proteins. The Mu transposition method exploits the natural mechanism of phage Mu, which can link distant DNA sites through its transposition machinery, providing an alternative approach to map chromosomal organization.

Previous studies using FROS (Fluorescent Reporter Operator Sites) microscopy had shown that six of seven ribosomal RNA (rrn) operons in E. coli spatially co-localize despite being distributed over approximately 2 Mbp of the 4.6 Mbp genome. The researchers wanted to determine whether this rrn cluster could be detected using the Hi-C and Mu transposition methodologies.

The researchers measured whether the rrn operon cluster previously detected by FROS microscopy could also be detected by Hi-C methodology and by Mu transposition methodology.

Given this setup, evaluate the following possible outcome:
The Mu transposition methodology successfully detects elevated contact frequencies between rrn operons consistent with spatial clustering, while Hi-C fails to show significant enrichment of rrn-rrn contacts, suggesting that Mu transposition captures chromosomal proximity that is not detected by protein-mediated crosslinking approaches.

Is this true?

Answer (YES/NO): YES